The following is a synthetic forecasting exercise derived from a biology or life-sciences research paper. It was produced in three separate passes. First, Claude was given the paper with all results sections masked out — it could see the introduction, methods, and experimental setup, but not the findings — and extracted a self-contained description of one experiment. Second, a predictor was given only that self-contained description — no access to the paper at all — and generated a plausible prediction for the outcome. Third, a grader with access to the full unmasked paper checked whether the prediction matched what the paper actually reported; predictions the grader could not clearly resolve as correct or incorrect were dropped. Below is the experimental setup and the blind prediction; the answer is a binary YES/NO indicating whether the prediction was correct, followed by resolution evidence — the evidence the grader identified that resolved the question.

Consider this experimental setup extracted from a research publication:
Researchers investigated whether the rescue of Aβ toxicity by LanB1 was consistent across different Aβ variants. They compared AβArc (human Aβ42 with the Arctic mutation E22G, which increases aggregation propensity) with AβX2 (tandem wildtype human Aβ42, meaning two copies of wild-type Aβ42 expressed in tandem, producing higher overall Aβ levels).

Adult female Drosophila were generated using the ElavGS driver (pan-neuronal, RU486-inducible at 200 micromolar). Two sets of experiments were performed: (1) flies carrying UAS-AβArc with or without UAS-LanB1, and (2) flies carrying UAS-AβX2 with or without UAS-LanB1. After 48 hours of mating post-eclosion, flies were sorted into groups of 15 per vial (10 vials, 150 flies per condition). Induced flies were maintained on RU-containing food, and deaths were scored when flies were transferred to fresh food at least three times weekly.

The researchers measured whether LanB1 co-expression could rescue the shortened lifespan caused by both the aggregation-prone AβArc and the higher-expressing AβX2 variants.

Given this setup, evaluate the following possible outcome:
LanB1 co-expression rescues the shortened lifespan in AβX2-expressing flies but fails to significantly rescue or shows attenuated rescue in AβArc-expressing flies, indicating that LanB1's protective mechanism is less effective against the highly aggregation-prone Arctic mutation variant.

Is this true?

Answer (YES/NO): NO